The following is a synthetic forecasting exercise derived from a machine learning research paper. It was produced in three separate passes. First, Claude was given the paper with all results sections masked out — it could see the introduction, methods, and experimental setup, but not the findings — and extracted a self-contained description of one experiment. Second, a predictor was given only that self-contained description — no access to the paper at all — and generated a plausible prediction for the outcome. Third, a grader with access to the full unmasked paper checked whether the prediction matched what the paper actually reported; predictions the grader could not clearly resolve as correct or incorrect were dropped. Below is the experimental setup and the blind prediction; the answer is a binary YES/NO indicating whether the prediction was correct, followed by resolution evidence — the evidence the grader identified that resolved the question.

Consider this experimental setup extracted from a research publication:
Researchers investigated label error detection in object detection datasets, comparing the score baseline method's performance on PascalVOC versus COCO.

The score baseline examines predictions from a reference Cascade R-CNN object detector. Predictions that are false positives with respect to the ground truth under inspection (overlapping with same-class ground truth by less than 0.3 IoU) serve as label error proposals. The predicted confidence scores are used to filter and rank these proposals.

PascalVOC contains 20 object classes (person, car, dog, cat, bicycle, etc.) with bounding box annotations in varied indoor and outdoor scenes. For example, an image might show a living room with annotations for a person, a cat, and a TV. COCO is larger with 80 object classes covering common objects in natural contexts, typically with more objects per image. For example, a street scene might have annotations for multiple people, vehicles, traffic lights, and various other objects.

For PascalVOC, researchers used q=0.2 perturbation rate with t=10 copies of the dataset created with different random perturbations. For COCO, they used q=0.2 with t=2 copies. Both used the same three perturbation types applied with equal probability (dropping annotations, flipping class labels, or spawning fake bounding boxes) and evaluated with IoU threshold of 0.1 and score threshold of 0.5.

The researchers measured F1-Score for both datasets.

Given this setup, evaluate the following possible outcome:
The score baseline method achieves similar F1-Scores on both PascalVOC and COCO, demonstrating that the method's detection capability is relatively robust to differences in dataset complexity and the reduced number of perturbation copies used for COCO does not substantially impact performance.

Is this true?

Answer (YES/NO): NO